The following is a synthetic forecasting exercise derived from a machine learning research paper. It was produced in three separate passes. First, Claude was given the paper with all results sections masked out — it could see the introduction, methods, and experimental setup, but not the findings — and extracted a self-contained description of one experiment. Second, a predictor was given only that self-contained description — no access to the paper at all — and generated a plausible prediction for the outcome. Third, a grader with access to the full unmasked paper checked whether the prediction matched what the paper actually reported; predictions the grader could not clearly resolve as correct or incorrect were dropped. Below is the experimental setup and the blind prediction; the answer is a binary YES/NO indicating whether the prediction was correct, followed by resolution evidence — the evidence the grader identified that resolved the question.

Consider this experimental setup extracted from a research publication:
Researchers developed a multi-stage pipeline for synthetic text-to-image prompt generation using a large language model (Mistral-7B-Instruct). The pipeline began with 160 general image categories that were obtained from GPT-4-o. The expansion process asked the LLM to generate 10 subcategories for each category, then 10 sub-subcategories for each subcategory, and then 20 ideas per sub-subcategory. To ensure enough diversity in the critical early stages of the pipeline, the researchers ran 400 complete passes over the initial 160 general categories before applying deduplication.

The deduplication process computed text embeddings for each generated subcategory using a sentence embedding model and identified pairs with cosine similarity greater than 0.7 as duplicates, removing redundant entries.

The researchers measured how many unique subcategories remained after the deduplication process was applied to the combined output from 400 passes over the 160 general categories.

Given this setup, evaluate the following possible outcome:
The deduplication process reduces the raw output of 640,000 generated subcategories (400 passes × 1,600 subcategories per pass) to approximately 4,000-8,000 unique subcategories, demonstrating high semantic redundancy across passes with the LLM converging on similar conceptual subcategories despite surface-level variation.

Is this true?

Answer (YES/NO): NO